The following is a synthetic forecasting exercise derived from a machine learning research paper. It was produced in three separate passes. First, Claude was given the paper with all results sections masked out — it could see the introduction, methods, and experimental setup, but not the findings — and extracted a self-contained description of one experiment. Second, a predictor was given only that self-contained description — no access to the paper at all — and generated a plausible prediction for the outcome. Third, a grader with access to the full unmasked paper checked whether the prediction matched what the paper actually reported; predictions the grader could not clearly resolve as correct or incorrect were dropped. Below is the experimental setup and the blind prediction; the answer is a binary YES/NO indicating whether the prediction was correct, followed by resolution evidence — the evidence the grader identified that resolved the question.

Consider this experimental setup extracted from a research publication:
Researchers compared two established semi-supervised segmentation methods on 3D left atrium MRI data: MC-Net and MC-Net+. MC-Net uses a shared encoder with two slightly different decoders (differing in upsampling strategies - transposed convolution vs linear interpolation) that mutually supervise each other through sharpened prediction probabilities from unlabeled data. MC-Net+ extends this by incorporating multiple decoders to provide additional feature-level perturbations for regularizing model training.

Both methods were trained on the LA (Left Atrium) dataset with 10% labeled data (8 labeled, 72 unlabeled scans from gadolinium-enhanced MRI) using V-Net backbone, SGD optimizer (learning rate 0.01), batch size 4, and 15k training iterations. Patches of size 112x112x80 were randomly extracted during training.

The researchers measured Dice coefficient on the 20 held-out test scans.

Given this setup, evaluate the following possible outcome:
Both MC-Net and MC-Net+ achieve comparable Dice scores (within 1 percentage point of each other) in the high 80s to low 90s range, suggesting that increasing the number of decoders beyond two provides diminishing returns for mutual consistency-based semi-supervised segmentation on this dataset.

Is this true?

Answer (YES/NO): NO